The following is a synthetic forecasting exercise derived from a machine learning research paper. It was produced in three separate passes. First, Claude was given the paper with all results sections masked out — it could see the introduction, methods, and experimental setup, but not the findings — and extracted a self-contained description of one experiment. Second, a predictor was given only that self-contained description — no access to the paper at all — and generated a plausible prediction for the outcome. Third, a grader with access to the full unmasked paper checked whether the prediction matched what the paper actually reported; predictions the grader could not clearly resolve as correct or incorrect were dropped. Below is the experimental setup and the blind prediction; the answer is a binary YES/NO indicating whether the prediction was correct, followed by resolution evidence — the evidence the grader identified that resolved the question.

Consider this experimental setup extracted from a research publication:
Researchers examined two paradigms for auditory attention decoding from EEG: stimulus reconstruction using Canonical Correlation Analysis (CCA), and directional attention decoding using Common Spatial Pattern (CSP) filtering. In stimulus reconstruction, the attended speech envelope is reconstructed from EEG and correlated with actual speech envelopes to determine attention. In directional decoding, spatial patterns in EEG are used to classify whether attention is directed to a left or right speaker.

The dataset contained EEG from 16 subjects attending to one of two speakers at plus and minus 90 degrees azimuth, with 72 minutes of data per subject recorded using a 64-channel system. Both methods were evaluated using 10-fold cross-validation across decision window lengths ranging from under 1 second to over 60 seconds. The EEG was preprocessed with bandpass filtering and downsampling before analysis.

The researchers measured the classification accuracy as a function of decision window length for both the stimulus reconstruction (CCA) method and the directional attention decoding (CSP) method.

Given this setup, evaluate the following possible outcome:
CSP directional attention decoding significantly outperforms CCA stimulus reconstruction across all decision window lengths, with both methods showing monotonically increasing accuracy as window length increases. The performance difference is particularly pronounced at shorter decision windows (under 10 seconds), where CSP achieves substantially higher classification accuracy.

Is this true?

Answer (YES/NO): NO